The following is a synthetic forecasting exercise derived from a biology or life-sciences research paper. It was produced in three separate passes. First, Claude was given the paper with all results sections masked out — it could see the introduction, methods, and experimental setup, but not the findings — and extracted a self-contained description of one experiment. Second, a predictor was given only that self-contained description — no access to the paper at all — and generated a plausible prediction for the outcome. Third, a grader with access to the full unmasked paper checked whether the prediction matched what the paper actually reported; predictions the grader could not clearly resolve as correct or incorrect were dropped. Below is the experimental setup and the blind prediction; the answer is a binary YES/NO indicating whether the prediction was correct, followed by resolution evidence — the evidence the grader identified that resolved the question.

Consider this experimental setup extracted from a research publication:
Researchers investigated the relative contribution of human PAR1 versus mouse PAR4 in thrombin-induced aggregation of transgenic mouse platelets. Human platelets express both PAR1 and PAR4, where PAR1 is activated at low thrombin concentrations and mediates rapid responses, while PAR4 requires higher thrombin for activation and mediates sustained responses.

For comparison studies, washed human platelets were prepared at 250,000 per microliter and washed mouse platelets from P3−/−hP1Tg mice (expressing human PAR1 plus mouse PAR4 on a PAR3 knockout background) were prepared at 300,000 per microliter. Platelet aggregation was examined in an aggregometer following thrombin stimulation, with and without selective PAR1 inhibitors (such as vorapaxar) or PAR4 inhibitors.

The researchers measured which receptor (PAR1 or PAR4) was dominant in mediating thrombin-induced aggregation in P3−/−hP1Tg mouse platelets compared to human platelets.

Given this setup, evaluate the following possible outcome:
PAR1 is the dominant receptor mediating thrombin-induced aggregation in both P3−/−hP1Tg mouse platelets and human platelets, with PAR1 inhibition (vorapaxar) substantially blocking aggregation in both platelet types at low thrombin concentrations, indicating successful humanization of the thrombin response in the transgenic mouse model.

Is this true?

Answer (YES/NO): NO